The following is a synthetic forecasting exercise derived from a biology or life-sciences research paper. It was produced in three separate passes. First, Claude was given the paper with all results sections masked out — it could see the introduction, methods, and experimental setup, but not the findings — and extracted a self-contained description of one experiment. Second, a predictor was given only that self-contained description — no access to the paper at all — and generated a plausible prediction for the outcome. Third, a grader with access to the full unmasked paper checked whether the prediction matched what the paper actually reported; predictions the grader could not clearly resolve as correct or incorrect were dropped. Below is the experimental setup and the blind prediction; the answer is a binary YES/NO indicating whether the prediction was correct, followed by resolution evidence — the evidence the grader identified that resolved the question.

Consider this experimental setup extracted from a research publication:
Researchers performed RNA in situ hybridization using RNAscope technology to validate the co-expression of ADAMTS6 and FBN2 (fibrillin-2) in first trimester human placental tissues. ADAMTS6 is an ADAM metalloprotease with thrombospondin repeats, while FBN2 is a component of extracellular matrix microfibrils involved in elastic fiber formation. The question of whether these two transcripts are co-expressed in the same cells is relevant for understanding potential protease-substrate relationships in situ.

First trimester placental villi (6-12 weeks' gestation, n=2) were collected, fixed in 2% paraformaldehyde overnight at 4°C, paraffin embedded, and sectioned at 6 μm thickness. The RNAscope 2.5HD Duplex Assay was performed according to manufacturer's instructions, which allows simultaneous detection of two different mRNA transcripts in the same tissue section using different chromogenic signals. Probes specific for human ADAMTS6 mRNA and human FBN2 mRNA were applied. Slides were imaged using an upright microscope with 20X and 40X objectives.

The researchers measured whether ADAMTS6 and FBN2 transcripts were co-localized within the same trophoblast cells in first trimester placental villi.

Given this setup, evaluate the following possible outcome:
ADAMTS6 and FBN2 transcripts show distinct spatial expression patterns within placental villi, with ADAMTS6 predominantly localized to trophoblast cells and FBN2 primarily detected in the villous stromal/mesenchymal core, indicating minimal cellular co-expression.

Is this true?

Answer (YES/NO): NO